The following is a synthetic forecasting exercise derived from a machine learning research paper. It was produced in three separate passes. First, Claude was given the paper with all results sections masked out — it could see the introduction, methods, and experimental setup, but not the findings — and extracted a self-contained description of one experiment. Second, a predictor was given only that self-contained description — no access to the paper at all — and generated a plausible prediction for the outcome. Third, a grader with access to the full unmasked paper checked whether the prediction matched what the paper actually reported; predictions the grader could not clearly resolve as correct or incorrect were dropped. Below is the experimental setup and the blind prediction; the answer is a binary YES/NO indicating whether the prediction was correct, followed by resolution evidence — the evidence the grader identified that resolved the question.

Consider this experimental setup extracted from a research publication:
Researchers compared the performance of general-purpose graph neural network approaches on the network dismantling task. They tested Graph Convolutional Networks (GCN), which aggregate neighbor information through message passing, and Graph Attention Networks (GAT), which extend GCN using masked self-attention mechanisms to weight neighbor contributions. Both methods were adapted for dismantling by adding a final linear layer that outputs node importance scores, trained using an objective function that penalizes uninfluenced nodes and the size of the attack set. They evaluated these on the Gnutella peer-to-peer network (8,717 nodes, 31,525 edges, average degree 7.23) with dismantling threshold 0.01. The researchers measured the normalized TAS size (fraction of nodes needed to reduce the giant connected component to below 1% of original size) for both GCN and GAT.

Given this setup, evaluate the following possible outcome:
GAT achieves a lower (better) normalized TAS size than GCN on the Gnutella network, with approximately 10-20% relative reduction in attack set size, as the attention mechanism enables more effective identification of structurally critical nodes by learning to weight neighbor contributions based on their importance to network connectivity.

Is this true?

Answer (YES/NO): NO